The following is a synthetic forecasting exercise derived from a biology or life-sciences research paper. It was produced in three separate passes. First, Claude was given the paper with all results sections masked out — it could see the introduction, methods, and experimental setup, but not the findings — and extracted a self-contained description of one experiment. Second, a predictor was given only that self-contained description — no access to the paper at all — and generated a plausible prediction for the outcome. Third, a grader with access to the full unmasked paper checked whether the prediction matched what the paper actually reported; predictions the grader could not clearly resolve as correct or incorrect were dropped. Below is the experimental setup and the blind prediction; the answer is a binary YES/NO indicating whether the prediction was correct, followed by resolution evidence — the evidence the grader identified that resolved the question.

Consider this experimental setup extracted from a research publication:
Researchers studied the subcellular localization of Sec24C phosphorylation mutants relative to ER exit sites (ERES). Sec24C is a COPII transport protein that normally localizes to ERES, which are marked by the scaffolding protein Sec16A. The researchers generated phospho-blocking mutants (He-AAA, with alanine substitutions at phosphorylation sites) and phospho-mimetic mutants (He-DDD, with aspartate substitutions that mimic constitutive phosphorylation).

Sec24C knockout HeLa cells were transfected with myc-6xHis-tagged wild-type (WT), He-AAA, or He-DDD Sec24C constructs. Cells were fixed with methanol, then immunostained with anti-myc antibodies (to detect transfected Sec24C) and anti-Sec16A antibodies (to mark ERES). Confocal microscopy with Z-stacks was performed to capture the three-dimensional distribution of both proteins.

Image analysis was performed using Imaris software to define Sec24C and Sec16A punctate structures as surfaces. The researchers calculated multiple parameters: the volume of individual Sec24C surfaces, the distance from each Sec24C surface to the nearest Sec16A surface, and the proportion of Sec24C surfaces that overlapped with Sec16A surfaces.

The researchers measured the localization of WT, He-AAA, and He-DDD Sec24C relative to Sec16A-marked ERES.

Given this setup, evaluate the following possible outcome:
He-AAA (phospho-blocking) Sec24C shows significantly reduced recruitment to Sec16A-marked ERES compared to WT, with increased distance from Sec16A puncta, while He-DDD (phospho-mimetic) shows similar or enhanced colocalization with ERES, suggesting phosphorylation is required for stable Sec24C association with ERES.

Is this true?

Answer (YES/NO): NO